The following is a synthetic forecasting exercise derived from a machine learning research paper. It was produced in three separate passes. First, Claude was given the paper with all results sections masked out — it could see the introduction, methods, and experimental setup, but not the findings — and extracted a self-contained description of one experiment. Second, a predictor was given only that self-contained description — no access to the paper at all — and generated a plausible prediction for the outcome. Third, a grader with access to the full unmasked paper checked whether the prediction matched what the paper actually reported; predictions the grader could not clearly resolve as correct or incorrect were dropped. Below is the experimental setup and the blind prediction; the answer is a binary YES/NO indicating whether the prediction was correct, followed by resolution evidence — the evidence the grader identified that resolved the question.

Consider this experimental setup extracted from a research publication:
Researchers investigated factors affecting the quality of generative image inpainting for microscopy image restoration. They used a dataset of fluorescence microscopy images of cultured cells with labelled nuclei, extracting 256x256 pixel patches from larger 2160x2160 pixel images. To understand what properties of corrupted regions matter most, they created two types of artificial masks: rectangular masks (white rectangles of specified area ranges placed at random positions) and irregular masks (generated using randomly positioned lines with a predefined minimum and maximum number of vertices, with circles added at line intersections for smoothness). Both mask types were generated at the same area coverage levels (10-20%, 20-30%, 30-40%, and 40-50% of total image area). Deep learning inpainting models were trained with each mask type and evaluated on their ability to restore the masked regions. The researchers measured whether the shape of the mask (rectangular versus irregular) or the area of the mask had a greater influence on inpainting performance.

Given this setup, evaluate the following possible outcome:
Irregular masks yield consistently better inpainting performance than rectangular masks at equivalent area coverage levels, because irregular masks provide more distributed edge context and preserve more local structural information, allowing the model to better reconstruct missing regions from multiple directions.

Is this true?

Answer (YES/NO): NO